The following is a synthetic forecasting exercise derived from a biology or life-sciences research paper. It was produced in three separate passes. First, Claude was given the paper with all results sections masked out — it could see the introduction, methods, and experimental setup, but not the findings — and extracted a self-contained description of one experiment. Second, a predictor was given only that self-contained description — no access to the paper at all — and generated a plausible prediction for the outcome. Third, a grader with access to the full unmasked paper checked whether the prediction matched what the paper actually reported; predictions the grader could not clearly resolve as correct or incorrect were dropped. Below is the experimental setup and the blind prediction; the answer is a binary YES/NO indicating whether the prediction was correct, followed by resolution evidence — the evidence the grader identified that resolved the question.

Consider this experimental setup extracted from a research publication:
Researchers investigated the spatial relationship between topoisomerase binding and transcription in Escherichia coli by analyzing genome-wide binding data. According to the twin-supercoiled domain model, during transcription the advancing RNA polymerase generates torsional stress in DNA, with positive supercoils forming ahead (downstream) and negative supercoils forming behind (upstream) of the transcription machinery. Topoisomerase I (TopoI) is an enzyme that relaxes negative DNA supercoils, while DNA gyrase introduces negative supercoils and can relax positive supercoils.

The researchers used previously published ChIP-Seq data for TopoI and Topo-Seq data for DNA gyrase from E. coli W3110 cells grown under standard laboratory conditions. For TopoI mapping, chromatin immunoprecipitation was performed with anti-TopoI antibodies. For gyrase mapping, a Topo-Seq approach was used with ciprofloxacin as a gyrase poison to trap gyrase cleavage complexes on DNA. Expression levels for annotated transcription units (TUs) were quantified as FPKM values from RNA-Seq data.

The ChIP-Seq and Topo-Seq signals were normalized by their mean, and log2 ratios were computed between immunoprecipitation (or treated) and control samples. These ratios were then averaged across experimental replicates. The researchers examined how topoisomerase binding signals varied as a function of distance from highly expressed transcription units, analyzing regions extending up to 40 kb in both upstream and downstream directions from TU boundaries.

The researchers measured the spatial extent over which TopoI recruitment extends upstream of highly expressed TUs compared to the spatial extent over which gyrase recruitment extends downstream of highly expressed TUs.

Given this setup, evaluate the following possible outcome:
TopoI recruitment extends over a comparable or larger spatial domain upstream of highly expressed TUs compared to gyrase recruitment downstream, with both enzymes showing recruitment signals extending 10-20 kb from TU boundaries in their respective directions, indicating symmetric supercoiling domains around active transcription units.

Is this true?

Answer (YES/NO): NO